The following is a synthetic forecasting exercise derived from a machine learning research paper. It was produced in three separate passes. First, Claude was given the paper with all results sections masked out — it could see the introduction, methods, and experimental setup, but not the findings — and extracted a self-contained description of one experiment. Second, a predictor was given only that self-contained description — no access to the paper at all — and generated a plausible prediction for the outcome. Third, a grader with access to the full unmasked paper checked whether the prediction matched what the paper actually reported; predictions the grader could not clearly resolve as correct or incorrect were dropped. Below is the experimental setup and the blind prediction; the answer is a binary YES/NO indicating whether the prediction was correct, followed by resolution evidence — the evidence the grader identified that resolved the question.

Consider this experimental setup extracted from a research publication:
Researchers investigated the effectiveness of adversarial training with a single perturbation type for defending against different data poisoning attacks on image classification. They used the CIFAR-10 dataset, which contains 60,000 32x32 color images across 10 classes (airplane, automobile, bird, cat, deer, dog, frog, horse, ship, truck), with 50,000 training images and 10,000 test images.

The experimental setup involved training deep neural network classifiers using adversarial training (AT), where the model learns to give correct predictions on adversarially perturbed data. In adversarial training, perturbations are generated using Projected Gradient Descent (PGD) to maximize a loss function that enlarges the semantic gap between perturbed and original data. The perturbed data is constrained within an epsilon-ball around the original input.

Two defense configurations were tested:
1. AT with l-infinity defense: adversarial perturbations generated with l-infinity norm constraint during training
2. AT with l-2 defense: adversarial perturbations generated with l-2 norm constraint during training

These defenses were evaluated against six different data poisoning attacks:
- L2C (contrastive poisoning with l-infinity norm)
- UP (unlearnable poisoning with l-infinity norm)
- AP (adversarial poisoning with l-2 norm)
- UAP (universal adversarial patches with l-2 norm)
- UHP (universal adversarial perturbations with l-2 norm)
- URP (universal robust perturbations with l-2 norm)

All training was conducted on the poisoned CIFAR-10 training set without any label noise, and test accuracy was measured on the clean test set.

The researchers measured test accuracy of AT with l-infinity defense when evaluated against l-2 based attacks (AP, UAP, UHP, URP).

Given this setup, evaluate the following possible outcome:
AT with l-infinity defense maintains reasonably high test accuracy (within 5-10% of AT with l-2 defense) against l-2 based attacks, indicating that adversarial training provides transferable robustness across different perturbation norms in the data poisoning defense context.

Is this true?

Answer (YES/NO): NO